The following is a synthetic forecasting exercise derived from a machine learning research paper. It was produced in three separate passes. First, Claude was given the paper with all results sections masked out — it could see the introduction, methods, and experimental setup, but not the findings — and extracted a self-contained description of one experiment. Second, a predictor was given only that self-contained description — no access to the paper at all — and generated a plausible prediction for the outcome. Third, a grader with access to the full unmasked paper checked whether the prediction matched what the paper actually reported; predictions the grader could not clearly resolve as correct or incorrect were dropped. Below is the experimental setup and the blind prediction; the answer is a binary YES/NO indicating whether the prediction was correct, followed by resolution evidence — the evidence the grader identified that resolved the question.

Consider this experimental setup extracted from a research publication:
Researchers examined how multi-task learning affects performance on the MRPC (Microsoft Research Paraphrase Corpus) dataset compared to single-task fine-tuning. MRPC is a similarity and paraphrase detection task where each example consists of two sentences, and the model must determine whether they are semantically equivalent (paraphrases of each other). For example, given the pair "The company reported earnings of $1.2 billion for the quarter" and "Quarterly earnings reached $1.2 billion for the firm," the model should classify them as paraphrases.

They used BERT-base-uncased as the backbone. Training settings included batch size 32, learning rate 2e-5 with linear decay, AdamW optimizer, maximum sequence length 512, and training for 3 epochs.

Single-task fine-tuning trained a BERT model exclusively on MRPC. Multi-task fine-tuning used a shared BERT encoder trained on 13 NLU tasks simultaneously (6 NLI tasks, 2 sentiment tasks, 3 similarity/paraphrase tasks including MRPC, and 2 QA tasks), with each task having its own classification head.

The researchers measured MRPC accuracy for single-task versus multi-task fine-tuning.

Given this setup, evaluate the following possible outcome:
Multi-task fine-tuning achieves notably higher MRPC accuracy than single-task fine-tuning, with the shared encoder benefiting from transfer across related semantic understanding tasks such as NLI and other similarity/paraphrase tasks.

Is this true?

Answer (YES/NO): NO